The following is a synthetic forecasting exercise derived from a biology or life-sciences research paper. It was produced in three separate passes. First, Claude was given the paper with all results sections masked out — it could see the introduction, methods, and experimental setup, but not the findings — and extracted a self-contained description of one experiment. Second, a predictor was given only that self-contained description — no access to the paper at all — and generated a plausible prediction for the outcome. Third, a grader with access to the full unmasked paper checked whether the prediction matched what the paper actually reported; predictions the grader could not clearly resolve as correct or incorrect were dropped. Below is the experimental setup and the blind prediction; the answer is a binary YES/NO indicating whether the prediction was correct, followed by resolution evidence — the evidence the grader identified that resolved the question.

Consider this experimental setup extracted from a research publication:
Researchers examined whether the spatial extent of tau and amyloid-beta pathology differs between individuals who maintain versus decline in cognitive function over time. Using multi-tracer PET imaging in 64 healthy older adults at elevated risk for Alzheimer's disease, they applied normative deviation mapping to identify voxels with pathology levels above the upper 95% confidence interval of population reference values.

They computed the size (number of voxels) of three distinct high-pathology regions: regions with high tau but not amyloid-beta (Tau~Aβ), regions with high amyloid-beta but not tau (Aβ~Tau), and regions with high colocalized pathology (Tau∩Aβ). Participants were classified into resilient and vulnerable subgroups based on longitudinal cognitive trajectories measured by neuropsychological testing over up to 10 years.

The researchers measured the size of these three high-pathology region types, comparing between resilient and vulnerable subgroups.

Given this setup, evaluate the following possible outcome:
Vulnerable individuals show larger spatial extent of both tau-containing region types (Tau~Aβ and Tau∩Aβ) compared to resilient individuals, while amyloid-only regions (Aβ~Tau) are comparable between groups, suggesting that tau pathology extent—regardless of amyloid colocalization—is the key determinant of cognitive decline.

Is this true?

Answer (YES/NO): NO